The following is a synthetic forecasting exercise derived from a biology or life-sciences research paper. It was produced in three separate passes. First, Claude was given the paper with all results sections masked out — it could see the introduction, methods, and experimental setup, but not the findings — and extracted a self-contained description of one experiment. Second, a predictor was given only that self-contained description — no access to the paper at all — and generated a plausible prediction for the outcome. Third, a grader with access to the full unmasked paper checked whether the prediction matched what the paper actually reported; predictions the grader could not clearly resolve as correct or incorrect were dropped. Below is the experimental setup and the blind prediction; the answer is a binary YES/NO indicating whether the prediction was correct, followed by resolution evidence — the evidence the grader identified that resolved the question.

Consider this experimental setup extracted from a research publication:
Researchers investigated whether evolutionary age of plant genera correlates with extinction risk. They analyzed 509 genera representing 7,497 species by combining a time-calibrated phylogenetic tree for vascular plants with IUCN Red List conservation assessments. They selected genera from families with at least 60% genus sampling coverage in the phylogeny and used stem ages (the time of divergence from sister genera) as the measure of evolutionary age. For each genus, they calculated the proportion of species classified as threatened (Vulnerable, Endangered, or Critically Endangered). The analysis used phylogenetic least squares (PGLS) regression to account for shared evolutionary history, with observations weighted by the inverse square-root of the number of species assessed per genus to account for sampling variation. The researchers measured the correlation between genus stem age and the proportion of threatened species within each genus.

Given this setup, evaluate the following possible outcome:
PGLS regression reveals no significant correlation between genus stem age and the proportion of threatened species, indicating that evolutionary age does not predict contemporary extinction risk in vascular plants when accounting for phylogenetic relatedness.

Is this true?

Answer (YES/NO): NO